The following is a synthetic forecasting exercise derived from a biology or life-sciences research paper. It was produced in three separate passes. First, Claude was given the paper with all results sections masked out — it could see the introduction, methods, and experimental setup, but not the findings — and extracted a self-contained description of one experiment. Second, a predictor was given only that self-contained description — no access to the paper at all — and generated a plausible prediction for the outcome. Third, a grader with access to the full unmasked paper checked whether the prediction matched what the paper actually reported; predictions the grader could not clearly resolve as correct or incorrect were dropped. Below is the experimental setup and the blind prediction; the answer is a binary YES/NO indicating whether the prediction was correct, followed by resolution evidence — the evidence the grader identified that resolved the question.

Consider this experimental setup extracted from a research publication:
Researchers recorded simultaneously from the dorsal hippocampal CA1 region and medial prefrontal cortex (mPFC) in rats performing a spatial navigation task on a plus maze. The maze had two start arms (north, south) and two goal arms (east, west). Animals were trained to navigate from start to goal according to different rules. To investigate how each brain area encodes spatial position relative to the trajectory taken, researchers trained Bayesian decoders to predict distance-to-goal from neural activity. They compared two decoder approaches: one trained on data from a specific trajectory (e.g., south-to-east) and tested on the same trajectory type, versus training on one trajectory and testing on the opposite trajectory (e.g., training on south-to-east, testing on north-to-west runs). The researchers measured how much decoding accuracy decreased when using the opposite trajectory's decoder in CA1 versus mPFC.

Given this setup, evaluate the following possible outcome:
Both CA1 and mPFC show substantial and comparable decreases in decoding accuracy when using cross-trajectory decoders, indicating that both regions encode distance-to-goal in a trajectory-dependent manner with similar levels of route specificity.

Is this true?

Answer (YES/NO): NO